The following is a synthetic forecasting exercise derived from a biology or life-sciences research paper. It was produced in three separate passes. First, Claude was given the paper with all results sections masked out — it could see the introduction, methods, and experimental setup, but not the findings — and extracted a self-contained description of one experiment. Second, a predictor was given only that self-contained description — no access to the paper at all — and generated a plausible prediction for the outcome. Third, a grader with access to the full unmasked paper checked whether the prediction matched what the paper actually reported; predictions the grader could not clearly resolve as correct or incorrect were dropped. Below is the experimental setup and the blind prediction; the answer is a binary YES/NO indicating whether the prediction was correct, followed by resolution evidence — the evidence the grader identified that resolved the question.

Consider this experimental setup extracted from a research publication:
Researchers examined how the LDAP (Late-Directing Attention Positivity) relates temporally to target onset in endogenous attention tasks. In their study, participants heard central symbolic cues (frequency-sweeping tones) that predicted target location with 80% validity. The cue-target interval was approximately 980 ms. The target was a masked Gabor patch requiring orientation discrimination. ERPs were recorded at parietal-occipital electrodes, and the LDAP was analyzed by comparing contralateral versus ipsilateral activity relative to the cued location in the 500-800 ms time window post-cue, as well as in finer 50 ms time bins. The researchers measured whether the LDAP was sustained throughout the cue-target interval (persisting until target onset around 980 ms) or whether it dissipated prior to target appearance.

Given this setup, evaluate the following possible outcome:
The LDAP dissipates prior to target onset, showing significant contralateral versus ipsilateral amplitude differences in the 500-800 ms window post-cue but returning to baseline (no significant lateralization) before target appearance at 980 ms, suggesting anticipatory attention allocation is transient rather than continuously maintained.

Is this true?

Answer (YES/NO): YES